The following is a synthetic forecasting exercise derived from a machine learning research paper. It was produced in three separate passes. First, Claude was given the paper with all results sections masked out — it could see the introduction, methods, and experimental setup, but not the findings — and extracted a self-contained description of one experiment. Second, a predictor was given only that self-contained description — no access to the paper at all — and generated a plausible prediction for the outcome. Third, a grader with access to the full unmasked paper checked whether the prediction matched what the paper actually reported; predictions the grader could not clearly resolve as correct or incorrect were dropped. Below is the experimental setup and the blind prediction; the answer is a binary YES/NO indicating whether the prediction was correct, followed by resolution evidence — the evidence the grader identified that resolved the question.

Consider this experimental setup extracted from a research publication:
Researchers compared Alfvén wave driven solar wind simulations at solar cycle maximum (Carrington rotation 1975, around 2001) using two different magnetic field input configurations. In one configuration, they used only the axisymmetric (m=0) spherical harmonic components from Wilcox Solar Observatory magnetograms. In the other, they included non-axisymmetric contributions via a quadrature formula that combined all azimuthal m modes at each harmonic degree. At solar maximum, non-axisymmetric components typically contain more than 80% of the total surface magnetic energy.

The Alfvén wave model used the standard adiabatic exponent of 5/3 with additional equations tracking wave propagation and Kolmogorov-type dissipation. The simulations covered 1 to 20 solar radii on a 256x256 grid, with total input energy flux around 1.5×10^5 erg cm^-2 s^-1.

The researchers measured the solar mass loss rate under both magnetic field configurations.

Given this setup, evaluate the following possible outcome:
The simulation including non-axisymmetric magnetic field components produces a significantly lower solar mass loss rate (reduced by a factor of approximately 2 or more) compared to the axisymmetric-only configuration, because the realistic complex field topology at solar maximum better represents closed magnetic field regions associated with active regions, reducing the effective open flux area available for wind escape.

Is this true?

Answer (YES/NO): NO